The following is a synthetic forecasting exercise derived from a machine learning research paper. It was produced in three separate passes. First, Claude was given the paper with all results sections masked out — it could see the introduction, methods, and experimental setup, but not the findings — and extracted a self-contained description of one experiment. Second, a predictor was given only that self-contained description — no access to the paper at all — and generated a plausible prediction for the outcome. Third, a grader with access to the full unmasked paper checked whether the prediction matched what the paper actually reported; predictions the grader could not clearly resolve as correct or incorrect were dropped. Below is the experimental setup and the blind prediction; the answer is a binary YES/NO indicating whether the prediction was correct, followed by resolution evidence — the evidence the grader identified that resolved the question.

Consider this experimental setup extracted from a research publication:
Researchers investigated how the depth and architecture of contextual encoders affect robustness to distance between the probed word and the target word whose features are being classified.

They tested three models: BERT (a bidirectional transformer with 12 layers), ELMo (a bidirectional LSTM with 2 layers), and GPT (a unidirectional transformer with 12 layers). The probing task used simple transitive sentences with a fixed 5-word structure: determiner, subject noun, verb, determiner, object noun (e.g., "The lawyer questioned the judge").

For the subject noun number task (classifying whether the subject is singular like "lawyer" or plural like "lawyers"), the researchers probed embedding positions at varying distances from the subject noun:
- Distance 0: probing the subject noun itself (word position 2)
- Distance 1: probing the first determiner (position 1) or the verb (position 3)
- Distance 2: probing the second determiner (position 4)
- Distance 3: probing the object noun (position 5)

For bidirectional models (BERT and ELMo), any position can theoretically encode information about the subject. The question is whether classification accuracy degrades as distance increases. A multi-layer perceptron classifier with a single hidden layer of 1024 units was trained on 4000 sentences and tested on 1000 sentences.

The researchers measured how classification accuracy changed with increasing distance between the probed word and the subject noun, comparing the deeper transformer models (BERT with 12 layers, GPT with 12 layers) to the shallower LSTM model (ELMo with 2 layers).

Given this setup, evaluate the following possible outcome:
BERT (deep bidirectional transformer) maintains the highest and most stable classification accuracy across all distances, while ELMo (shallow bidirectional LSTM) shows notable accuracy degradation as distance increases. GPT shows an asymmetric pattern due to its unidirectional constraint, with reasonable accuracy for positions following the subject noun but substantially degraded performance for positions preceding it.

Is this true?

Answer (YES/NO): YES